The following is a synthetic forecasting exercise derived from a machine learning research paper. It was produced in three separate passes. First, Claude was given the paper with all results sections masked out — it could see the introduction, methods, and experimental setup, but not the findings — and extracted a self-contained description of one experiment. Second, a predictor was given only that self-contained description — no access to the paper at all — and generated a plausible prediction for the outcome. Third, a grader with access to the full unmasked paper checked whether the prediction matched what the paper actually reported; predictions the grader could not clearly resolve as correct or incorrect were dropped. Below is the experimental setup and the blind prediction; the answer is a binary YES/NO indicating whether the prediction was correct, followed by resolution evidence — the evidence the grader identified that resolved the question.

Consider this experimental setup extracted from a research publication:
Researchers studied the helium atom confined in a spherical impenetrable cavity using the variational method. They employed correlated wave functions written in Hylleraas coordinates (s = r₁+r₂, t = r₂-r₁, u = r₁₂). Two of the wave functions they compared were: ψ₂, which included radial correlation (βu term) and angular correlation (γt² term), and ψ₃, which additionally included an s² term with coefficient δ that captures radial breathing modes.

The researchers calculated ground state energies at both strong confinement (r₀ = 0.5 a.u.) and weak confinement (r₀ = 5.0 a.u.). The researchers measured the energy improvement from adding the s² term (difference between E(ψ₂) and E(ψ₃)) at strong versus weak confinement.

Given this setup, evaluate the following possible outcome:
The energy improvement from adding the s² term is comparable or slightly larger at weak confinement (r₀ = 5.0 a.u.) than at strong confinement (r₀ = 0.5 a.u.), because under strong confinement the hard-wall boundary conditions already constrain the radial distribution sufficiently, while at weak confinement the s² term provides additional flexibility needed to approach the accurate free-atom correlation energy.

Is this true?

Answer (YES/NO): NO